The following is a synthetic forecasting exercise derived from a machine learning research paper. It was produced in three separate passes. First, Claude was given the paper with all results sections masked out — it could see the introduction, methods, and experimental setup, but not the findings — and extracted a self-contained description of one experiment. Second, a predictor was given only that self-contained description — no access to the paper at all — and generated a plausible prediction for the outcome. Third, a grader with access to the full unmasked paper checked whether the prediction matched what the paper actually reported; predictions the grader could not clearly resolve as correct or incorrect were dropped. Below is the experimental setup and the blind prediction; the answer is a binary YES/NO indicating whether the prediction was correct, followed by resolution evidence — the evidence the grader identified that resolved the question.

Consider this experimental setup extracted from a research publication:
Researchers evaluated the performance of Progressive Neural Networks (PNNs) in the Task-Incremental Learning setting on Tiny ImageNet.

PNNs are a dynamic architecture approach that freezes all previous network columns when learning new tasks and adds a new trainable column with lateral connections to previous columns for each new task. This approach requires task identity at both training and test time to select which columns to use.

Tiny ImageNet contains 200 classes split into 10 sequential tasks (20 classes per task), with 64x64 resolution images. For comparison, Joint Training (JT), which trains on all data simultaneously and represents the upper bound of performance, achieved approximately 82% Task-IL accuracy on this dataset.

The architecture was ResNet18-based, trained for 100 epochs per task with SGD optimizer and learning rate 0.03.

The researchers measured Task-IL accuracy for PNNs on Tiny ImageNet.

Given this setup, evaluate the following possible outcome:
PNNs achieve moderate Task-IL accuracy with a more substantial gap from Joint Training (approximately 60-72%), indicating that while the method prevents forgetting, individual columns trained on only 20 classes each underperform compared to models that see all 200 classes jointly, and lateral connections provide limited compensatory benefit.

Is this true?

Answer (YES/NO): YES